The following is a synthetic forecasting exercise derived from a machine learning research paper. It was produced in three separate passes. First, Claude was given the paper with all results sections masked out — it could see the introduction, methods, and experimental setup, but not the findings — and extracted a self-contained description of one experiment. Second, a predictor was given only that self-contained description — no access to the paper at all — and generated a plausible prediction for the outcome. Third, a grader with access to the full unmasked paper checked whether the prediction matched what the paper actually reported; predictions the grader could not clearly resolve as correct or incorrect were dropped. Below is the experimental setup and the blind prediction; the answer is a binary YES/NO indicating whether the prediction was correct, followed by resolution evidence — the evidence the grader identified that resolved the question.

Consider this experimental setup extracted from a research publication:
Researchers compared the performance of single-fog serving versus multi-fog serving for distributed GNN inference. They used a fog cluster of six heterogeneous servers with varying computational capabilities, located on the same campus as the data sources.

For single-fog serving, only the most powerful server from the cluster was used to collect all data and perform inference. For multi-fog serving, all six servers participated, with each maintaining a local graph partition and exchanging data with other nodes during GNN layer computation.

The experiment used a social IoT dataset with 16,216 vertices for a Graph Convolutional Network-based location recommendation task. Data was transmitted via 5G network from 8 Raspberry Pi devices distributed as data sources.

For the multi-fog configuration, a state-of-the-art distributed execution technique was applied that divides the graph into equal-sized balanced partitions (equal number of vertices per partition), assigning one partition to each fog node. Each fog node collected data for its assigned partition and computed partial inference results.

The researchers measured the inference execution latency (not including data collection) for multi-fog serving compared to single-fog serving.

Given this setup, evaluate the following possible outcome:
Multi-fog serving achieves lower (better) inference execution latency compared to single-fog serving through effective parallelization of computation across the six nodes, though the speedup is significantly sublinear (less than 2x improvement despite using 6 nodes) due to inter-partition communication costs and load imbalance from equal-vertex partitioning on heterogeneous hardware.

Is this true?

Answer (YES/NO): YES